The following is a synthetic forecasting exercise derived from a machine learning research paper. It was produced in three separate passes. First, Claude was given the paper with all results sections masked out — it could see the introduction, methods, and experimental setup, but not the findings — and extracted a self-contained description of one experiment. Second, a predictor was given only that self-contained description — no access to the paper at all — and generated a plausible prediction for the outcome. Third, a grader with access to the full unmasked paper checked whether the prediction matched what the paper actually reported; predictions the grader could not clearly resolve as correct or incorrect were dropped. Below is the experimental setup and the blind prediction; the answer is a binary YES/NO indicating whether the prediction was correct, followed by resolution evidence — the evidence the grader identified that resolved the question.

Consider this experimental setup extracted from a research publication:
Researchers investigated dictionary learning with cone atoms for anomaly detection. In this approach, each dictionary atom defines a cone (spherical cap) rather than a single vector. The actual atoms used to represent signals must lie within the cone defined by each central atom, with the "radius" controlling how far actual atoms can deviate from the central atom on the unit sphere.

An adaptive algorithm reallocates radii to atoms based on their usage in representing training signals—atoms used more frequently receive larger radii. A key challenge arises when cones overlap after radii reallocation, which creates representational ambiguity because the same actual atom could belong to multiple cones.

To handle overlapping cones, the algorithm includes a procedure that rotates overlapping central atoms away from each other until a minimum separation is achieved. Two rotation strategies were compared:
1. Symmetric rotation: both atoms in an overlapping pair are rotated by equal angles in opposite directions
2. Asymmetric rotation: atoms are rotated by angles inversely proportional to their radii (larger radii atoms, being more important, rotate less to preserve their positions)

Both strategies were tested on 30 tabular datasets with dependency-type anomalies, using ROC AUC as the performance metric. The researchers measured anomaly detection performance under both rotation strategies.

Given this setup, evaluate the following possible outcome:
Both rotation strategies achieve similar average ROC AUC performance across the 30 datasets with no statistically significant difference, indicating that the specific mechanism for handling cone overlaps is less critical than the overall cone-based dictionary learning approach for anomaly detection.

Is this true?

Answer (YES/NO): YES